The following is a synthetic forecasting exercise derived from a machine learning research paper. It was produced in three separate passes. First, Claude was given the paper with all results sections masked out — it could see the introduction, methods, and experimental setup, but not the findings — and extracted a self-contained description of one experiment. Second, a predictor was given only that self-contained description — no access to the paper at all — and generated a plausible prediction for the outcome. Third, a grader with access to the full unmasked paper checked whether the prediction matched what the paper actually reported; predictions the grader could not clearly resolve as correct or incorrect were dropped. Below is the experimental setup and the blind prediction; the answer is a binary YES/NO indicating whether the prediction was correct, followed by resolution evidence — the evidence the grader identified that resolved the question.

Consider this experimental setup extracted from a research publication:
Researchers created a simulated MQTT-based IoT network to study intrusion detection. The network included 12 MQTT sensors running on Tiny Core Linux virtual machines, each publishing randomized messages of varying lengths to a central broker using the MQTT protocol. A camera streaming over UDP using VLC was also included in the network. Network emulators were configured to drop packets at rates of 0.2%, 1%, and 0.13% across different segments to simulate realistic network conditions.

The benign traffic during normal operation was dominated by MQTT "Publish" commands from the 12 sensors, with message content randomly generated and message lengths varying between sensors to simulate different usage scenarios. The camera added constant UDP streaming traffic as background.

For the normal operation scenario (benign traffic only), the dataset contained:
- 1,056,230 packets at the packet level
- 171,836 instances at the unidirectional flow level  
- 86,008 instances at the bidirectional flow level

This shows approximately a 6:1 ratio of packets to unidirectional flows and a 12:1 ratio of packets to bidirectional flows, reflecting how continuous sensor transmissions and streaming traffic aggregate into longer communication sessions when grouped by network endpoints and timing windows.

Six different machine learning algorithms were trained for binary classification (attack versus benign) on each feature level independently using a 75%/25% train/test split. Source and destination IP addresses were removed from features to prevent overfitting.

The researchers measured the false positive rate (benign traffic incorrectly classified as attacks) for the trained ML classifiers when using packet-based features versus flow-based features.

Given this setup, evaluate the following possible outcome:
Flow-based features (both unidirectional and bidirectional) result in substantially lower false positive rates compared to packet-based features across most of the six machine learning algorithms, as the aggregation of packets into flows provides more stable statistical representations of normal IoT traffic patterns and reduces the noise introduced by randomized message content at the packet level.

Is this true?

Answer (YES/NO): YES